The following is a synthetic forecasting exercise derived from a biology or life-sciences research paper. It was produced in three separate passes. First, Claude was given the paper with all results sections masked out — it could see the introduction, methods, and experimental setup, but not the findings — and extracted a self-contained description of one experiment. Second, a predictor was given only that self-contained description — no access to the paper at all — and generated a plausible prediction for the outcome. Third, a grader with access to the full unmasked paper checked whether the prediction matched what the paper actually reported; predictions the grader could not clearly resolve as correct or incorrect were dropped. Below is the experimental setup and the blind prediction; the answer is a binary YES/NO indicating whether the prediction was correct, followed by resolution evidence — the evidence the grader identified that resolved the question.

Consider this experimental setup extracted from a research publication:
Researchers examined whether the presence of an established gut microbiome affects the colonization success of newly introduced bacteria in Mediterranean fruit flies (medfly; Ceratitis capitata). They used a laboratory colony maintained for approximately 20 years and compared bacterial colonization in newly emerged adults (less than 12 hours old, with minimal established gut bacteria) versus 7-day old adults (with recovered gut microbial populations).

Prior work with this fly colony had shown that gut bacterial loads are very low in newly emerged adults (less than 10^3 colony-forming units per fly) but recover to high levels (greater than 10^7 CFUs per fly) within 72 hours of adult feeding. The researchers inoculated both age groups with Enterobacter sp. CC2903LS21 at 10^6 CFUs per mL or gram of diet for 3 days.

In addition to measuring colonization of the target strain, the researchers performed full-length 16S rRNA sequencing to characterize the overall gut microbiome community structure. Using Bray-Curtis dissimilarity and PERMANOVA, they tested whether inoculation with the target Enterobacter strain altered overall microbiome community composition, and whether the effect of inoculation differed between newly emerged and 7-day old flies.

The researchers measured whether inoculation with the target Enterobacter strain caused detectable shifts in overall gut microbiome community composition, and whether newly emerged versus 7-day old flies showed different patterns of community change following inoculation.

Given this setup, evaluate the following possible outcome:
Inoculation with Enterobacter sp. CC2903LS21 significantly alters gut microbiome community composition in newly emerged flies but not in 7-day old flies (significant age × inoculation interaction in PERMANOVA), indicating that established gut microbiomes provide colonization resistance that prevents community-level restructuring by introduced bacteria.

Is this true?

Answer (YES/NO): NO